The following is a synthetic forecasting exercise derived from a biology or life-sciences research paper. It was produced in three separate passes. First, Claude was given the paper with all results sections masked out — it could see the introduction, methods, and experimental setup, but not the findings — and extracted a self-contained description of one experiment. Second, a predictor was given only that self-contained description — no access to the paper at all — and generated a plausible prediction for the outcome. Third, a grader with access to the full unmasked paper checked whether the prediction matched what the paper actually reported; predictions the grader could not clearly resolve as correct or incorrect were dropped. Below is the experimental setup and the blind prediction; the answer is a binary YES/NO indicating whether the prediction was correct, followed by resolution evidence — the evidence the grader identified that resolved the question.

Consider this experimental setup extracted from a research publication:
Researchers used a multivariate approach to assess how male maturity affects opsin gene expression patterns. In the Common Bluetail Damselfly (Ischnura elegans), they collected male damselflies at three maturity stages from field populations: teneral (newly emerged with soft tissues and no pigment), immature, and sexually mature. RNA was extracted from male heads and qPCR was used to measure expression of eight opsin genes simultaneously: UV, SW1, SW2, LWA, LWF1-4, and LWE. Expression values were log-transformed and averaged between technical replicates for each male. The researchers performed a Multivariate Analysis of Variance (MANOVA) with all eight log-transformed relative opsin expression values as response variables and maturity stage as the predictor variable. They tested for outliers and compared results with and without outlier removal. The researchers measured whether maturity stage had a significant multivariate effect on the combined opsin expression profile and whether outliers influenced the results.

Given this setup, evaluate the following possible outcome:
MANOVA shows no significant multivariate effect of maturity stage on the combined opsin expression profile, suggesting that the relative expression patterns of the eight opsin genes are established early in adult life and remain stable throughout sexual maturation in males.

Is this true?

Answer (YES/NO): NO